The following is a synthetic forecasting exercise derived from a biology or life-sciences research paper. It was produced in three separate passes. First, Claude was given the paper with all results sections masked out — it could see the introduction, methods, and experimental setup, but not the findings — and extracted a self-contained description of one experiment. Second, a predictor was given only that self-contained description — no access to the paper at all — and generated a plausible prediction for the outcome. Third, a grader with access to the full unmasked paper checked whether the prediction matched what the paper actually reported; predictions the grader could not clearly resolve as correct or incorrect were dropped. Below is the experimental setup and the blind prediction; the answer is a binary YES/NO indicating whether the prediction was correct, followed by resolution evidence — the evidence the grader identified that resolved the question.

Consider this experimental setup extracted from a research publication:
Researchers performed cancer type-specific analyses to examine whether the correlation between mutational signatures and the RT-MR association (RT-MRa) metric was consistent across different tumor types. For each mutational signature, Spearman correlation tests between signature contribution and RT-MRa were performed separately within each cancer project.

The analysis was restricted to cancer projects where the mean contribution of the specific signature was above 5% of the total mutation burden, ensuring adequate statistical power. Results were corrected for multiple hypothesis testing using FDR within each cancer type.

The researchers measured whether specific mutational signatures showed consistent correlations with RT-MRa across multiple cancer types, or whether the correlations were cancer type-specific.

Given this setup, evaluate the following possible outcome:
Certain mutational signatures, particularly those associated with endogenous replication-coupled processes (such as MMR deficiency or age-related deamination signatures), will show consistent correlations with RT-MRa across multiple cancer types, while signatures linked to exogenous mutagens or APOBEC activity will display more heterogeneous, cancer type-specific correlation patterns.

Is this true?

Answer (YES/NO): NO